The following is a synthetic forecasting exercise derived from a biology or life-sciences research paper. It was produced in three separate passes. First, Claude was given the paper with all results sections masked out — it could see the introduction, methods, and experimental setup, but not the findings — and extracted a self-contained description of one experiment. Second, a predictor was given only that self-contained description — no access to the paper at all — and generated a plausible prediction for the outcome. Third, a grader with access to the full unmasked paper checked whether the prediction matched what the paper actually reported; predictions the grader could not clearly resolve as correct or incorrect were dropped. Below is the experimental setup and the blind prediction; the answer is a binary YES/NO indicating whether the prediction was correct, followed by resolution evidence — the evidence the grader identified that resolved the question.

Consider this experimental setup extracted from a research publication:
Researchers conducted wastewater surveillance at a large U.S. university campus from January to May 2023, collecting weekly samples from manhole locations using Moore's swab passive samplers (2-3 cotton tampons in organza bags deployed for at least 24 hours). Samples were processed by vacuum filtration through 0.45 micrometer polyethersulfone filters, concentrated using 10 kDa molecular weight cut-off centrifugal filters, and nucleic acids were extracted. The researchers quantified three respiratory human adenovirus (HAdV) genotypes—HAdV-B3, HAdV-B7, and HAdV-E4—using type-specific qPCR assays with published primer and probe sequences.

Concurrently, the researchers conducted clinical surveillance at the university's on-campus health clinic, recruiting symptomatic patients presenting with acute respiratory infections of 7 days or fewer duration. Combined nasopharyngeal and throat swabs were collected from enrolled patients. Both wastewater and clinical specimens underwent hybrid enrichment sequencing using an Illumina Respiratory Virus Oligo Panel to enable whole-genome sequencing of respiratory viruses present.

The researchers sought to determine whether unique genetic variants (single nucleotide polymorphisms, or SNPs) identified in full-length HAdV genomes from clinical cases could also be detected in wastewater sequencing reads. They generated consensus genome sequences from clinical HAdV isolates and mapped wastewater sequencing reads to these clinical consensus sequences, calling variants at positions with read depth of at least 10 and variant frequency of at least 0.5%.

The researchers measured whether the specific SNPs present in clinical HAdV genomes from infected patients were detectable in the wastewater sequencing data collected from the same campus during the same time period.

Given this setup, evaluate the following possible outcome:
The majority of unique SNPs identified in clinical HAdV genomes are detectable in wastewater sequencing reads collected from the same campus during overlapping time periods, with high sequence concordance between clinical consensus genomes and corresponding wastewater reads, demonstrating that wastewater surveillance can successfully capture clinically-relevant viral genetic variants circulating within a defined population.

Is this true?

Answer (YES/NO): YES